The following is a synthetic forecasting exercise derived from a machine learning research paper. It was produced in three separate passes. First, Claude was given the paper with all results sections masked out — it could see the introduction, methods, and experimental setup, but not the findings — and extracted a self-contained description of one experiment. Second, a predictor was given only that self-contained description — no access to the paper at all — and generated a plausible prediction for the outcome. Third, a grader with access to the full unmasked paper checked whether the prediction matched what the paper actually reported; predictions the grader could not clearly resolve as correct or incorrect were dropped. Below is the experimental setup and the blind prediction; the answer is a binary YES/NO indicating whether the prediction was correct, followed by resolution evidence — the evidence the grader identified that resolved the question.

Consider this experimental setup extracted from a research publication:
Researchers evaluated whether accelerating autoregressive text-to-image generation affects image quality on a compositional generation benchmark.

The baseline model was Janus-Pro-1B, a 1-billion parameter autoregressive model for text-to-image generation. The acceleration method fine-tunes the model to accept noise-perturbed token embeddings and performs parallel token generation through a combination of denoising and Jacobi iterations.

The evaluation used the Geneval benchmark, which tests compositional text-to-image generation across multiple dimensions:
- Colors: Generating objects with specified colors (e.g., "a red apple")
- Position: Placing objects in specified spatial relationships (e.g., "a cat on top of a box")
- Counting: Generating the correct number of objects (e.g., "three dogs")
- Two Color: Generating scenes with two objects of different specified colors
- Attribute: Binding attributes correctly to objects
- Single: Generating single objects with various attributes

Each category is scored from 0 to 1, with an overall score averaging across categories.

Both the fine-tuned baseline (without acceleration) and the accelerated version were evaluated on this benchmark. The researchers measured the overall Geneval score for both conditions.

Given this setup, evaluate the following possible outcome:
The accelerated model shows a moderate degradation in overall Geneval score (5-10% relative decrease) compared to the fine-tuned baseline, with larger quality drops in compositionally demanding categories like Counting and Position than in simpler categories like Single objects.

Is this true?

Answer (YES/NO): NO